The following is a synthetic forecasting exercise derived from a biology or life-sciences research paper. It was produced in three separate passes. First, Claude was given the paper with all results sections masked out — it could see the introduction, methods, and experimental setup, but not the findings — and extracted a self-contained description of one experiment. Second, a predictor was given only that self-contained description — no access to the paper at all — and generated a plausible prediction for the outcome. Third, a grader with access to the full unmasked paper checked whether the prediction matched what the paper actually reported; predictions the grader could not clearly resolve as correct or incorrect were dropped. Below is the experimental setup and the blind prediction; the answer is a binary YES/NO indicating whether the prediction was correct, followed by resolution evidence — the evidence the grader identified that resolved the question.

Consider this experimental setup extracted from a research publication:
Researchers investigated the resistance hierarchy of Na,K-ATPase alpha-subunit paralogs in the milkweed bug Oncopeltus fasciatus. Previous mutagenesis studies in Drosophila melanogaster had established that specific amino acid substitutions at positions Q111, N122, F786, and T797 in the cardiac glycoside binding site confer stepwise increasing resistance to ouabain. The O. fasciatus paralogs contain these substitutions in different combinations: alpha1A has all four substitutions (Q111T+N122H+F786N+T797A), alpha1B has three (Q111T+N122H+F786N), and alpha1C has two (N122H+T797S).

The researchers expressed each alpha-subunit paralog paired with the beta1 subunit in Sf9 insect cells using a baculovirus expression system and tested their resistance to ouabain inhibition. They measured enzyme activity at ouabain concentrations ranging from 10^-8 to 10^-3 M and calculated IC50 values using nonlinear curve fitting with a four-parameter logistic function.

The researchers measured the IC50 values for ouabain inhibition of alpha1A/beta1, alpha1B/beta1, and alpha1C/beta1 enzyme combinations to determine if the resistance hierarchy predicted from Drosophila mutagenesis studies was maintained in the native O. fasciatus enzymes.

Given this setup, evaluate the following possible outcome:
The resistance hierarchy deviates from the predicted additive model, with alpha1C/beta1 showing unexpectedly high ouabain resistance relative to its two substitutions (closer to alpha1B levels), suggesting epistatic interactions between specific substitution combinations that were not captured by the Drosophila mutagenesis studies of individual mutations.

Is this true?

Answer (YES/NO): NO